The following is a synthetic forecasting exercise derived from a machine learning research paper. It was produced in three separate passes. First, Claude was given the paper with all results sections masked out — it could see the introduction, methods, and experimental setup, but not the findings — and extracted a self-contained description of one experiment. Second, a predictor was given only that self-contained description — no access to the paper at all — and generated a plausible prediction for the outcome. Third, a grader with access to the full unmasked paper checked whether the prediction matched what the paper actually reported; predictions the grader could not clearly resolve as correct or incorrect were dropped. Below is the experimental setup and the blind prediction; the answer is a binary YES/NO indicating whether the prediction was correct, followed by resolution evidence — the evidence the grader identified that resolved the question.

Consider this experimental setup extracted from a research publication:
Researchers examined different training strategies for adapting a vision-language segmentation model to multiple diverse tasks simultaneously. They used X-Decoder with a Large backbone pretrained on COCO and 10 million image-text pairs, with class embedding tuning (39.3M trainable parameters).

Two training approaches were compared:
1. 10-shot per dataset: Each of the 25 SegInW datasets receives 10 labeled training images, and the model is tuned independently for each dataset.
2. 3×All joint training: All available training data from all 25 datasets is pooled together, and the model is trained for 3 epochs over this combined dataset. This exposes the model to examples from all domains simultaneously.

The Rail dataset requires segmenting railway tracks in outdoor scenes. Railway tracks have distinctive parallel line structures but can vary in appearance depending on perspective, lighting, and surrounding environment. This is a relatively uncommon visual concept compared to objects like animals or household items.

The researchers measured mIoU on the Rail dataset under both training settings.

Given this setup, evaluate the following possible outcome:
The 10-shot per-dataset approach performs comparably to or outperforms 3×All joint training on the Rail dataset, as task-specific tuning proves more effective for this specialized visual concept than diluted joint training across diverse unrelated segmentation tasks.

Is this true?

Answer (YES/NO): NO